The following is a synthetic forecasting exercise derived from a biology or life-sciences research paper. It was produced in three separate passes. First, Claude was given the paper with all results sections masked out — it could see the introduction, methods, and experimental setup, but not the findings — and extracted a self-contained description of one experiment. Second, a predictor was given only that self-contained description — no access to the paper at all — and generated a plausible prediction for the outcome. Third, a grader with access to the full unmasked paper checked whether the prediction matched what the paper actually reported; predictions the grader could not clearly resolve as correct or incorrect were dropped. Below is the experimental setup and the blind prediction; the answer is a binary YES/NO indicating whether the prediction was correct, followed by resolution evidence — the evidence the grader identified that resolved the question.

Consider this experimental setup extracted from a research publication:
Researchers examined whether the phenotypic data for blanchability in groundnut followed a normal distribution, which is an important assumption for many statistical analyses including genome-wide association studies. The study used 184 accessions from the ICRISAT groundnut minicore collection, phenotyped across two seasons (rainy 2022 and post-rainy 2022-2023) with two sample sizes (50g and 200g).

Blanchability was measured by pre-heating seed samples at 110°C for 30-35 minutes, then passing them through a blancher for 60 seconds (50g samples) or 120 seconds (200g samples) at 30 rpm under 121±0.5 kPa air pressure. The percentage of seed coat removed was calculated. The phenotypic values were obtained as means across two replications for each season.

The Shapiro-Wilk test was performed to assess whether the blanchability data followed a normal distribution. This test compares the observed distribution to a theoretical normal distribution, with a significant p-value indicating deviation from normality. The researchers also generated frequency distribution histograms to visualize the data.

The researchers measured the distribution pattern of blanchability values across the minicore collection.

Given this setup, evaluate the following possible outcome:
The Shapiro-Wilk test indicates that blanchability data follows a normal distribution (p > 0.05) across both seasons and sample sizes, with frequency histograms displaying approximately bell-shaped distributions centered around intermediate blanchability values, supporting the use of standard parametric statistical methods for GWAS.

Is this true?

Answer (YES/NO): NO